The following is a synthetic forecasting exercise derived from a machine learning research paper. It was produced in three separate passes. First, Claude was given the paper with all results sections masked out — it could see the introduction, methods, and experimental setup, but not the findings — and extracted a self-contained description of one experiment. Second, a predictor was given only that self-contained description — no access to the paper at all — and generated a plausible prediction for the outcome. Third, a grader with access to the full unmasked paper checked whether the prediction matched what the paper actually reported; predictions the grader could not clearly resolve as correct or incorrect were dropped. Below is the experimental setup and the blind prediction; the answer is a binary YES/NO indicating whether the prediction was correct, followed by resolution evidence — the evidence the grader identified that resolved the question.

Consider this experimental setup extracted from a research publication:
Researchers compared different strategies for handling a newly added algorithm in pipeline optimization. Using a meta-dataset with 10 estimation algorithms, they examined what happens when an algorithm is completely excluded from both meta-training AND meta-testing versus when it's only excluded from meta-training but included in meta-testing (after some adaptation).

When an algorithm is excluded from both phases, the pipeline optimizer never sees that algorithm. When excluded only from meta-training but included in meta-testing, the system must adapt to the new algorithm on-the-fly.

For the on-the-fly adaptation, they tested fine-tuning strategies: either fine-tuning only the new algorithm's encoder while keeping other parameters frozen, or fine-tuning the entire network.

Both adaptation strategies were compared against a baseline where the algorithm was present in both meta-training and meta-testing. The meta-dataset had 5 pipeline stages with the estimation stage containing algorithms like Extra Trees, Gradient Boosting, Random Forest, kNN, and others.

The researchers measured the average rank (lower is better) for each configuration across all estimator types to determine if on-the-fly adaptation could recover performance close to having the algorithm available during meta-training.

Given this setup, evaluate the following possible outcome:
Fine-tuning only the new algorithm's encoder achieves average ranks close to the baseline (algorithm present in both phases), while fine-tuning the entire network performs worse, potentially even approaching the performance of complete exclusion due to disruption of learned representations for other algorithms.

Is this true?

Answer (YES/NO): NO